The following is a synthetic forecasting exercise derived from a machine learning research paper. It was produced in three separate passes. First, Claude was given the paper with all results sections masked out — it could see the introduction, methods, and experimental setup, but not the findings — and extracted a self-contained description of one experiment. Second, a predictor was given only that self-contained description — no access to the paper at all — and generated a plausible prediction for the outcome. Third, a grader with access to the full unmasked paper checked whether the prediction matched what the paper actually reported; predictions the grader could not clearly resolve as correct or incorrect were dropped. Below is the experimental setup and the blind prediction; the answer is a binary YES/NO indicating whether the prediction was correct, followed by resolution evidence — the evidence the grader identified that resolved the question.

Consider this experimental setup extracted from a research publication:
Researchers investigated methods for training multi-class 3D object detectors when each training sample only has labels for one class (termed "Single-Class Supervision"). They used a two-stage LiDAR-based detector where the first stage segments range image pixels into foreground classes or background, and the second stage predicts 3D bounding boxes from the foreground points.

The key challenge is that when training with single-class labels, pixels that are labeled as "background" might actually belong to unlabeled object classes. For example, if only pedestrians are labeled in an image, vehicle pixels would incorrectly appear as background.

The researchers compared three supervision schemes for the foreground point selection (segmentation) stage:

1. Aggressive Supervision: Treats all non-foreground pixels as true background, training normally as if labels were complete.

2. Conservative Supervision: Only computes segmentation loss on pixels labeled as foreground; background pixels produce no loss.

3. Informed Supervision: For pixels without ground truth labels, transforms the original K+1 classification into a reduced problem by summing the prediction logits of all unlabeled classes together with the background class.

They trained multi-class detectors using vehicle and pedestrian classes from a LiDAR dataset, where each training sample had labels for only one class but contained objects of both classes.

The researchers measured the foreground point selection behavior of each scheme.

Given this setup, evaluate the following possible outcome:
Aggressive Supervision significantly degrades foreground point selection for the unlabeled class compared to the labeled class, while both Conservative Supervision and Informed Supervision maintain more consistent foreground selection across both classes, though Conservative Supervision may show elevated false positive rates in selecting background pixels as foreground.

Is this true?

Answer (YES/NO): NO